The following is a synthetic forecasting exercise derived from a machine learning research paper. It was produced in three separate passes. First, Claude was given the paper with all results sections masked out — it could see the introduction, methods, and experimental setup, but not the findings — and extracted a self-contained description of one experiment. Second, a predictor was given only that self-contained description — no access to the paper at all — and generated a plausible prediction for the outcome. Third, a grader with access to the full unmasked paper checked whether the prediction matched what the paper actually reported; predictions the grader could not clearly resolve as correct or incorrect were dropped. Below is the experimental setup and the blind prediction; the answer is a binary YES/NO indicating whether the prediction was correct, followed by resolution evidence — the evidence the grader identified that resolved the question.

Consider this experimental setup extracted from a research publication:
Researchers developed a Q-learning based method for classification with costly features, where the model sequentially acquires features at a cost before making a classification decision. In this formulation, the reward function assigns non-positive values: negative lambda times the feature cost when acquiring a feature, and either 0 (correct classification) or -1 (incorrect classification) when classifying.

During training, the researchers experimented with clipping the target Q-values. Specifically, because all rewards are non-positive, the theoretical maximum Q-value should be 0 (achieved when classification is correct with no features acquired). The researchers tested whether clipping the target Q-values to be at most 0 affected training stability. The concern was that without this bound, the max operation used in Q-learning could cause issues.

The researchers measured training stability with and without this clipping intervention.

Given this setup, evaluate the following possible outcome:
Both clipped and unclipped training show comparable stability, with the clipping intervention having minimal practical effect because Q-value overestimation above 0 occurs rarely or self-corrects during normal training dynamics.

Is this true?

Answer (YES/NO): NO